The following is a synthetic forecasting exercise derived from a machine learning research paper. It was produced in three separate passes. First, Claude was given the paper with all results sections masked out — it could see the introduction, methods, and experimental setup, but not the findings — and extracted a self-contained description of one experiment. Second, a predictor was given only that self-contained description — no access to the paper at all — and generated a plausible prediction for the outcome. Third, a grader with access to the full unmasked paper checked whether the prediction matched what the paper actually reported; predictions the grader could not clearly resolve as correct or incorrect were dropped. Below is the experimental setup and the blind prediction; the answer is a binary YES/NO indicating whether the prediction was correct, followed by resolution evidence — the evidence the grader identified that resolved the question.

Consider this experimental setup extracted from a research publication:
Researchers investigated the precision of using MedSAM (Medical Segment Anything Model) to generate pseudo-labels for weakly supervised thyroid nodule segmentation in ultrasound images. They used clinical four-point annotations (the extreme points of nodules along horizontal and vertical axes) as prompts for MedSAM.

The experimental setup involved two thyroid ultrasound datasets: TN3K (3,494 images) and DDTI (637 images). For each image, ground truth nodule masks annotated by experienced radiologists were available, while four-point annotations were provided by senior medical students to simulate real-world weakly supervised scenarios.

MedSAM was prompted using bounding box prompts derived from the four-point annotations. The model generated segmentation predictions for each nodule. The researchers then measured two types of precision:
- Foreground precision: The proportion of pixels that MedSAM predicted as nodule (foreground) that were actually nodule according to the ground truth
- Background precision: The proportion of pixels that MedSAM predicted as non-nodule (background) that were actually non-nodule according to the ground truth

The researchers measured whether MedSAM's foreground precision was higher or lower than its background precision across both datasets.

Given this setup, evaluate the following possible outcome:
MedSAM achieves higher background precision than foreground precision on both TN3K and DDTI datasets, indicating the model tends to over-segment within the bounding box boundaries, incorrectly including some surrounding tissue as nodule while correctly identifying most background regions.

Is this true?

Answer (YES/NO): YES